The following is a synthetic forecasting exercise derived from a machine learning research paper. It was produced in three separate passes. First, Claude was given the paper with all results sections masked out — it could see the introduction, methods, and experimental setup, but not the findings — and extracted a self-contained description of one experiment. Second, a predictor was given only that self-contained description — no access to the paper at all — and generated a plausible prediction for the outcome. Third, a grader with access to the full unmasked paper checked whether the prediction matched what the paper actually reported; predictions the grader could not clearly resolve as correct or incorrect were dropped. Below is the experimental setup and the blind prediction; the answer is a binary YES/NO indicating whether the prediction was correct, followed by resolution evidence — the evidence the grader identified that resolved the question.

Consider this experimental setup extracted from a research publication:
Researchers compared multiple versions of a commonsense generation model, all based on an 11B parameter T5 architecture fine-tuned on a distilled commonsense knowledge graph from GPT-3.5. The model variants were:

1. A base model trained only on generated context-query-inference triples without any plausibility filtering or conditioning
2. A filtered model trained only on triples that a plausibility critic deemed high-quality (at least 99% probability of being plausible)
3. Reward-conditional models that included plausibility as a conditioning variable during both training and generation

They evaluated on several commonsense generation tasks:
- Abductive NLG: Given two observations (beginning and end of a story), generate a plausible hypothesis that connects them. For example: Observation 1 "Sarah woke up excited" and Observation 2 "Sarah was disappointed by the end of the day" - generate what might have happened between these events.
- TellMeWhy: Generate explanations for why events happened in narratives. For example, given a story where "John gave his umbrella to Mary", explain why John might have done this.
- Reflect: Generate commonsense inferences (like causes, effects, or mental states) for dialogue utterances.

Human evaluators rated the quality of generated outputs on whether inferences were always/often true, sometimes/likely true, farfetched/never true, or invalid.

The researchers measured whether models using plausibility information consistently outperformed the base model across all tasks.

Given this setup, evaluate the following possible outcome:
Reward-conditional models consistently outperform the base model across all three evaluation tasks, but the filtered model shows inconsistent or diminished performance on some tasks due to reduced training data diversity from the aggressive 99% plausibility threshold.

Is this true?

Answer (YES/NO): NO